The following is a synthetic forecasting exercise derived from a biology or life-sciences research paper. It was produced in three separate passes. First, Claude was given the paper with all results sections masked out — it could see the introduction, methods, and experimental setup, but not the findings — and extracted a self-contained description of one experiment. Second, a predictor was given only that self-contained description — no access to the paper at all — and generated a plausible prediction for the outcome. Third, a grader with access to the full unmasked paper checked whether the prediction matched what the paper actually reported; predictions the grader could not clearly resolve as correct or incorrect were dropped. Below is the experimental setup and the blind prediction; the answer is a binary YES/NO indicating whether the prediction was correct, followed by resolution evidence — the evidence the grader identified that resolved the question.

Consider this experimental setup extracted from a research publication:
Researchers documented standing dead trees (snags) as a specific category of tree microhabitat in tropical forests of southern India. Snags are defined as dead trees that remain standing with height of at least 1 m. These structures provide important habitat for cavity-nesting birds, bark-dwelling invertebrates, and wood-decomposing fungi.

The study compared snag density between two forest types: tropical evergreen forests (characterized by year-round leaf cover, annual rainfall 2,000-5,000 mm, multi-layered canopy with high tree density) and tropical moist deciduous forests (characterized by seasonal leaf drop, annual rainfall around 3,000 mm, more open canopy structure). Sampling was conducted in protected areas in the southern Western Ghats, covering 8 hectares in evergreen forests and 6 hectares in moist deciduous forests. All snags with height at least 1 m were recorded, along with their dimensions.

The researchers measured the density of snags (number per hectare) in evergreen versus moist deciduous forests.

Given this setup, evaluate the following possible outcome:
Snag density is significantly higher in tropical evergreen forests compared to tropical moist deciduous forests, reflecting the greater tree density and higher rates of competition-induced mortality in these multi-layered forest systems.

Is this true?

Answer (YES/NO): YES